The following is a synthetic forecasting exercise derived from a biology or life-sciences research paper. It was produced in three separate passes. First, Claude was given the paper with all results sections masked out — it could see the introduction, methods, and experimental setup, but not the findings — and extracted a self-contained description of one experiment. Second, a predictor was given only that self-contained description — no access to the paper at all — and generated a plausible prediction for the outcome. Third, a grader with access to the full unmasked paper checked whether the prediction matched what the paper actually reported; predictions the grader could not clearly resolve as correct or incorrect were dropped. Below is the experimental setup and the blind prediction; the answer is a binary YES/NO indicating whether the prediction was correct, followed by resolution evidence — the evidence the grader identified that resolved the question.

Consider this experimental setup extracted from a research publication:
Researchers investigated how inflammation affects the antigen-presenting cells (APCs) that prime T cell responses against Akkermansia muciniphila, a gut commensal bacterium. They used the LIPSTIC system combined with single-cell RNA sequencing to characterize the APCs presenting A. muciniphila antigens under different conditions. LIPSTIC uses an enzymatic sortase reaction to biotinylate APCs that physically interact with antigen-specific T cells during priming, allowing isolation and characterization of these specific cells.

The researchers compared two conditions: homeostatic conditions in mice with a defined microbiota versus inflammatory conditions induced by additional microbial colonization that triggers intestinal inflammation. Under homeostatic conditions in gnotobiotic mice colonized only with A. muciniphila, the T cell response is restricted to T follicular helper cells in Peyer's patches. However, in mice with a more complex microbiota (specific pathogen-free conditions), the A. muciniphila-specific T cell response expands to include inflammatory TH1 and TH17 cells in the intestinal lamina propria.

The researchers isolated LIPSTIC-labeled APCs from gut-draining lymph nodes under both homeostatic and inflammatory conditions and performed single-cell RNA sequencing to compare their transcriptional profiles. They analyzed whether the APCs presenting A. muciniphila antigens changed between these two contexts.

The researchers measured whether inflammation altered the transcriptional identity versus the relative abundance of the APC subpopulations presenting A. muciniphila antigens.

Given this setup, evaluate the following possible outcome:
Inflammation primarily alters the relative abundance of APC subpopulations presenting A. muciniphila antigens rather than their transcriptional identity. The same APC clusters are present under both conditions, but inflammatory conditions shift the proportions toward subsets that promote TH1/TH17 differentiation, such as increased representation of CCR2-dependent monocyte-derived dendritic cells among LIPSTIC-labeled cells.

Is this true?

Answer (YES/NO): NO